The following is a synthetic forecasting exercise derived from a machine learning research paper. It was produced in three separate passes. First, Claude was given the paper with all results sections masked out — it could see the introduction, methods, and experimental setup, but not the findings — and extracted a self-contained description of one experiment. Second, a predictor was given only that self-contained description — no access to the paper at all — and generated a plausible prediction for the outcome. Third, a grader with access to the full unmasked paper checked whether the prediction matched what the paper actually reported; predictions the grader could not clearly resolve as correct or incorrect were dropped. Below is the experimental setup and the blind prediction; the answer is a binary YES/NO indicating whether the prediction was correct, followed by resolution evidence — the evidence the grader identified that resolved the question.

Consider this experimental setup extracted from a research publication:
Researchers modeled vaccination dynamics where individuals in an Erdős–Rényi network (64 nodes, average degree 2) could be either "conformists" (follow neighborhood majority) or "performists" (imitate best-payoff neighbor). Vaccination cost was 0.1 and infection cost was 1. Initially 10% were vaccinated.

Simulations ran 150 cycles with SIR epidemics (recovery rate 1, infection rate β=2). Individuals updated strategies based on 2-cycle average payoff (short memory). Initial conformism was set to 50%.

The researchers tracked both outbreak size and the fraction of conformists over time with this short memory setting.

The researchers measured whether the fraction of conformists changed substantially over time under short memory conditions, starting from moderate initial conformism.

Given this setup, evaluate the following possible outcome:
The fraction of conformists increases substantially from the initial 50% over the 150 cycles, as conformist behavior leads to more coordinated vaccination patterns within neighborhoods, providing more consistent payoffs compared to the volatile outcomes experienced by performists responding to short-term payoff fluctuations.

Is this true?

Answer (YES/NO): NO